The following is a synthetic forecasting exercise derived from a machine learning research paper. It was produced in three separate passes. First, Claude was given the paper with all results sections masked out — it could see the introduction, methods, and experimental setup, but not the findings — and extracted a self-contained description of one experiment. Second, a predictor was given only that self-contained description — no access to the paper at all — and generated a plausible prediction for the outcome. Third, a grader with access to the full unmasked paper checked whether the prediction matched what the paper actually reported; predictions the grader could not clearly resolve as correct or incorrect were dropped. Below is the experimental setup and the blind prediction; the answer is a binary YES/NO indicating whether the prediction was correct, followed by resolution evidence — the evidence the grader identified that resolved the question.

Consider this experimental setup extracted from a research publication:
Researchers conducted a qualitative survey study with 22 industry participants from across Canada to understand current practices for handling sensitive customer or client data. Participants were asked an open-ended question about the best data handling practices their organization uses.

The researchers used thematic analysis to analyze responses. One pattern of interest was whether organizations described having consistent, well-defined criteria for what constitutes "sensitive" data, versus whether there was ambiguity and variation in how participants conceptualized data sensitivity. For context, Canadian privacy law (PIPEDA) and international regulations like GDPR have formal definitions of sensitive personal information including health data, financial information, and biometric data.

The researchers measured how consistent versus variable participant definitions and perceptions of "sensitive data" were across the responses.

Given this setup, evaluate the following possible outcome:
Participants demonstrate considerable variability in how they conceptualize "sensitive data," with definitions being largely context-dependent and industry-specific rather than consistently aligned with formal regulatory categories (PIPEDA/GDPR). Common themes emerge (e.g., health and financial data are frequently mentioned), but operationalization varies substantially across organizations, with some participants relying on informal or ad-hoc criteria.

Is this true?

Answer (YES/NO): YES